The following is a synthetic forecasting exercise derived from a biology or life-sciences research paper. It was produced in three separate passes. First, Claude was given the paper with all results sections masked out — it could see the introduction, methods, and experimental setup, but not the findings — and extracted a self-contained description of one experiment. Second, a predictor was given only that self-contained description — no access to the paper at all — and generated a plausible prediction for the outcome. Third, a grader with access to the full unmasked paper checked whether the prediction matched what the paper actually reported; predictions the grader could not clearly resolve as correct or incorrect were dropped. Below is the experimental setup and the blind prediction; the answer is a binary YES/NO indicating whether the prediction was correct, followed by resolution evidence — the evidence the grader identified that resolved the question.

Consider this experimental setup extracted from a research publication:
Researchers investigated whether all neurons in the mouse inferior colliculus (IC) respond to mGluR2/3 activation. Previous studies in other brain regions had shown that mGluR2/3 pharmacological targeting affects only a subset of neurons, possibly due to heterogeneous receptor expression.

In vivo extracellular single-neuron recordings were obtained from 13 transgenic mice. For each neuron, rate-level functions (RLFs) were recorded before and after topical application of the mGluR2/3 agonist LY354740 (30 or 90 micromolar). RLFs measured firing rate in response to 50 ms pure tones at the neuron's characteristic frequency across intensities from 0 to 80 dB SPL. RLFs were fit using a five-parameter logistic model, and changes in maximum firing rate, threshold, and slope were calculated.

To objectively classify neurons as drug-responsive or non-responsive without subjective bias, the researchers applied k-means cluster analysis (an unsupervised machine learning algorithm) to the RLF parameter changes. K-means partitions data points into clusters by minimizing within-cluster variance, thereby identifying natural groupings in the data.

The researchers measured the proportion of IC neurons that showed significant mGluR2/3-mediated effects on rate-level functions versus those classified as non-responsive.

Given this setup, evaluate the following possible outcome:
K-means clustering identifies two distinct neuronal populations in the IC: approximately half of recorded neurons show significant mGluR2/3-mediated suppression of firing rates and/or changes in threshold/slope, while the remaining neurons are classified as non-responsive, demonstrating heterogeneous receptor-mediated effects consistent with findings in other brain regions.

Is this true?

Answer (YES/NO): NO